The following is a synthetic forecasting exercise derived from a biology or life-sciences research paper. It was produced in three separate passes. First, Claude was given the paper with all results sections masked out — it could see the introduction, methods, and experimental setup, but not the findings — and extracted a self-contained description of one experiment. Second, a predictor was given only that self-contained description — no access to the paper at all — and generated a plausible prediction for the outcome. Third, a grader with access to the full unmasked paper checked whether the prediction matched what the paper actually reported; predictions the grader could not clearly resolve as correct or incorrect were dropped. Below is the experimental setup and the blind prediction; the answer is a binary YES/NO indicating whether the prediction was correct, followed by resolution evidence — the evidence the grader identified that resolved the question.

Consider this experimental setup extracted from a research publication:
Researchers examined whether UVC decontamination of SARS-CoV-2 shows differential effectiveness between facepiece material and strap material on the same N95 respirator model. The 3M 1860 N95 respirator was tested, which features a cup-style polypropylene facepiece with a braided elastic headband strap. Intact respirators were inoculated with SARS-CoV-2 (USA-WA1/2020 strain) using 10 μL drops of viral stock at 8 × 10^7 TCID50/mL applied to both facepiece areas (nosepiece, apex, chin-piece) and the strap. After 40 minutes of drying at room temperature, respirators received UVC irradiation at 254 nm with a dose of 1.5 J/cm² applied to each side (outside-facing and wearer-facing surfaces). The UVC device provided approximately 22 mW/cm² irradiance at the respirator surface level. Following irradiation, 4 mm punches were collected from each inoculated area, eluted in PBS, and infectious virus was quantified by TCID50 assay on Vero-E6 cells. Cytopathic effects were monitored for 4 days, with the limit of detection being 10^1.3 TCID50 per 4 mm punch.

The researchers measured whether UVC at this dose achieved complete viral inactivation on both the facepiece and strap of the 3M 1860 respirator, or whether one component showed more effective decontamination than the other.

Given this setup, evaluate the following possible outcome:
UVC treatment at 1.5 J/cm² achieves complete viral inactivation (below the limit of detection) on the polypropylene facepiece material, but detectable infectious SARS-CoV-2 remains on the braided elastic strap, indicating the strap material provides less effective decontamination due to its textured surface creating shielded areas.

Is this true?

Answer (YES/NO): YES